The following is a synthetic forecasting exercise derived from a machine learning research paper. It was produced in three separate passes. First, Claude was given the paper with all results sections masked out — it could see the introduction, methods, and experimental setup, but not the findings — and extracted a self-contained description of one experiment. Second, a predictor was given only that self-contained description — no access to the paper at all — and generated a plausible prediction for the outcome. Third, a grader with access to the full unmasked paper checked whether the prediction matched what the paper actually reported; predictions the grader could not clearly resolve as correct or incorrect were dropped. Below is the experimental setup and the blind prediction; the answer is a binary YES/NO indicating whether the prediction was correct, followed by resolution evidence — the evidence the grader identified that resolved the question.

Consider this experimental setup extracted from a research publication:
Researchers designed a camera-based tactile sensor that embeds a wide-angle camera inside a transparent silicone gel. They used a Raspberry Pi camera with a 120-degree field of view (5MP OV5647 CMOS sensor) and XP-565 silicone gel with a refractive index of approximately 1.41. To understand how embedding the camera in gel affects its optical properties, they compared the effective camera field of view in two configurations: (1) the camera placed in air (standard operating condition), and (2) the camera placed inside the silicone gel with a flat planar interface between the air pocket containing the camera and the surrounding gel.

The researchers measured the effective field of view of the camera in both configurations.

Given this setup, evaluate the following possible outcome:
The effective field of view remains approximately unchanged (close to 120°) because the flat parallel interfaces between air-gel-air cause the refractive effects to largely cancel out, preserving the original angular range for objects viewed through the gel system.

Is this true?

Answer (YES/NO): NO